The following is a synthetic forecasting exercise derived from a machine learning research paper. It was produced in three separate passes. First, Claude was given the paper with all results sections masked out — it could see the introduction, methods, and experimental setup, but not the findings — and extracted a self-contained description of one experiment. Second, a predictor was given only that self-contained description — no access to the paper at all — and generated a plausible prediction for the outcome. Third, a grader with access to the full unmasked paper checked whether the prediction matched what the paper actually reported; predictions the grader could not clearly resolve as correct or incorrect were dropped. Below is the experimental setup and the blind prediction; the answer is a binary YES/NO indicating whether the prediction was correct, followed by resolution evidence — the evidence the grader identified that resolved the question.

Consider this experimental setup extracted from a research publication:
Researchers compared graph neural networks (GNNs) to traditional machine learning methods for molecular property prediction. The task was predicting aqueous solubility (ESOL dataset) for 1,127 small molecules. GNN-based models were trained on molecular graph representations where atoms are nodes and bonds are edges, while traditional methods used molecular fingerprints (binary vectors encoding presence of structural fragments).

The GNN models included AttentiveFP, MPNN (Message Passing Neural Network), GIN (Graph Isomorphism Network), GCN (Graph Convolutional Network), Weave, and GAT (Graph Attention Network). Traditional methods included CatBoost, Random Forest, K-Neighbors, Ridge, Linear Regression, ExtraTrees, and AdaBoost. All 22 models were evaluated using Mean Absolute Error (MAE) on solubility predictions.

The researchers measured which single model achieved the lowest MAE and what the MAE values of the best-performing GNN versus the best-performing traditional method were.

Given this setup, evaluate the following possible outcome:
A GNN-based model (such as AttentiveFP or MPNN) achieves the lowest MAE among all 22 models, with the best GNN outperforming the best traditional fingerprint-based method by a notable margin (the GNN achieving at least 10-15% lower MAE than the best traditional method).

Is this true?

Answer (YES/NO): YES